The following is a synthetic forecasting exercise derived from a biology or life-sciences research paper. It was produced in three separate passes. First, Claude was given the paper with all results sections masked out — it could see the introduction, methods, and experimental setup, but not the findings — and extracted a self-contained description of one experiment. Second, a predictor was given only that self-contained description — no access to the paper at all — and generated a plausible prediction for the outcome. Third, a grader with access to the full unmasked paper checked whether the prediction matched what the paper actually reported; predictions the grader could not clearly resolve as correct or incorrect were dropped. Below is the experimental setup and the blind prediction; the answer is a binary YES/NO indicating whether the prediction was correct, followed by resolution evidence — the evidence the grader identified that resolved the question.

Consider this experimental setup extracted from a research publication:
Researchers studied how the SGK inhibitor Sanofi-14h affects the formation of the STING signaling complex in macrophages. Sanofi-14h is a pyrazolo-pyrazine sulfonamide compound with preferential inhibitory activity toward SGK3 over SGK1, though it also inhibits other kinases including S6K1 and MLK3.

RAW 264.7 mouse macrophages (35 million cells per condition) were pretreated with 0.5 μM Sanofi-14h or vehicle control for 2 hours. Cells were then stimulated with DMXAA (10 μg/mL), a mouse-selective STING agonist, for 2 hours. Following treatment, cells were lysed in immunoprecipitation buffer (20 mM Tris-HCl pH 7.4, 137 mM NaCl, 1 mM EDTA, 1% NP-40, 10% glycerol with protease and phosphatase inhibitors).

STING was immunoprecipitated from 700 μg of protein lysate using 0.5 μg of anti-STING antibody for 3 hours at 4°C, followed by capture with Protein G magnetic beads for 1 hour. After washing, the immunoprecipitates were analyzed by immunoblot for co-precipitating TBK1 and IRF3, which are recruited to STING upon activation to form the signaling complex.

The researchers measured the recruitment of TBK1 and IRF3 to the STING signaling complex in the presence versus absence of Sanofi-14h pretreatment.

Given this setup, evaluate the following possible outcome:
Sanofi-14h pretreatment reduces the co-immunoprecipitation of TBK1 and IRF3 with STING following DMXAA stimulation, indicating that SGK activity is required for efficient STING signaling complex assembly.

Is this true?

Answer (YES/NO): NO